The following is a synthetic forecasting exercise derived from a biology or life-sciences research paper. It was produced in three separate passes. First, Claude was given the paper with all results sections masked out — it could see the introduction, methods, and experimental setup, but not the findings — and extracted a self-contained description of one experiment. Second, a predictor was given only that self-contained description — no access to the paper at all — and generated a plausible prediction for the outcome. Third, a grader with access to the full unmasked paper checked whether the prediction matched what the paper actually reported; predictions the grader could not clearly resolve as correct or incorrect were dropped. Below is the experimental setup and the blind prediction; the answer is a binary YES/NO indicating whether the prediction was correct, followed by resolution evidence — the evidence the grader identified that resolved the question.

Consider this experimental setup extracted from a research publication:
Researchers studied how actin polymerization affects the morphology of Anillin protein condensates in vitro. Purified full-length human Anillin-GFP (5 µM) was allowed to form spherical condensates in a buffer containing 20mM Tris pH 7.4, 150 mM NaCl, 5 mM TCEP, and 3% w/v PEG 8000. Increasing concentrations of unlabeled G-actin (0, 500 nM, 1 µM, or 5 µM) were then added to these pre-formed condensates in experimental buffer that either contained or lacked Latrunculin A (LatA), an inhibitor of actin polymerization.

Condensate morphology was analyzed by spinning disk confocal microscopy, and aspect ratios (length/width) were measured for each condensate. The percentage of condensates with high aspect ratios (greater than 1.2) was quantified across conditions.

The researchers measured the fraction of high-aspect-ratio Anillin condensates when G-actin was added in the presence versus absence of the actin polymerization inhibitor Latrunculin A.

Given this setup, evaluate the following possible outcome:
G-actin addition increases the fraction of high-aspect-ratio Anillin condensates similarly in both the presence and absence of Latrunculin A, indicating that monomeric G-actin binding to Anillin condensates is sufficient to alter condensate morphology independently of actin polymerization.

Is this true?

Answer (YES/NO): NO